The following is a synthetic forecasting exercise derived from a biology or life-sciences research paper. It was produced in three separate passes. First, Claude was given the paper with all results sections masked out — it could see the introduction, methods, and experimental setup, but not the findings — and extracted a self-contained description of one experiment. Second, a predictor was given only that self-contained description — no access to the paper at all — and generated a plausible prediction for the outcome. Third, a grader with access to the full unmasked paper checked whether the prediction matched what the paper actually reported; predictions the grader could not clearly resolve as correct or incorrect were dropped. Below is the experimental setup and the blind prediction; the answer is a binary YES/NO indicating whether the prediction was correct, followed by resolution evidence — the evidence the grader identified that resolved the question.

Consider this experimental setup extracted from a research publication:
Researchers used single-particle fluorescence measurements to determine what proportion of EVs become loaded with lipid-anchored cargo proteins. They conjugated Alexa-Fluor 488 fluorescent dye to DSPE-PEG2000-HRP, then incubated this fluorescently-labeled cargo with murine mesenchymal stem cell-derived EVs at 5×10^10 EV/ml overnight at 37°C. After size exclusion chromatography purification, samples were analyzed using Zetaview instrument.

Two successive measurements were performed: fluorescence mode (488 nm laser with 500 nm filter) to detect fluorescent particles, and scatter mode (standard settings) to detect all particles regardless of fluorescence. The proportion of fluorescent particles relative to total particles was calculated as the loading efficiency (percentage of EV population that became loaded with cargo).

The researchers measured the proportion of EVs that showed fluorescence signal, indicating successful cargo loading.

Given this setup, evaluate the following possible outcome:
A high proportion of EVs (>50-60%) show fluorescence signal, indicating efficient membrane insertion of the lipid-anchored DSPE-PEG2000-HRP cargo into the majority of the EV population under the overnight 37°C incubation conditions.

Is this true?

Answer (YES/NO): YES